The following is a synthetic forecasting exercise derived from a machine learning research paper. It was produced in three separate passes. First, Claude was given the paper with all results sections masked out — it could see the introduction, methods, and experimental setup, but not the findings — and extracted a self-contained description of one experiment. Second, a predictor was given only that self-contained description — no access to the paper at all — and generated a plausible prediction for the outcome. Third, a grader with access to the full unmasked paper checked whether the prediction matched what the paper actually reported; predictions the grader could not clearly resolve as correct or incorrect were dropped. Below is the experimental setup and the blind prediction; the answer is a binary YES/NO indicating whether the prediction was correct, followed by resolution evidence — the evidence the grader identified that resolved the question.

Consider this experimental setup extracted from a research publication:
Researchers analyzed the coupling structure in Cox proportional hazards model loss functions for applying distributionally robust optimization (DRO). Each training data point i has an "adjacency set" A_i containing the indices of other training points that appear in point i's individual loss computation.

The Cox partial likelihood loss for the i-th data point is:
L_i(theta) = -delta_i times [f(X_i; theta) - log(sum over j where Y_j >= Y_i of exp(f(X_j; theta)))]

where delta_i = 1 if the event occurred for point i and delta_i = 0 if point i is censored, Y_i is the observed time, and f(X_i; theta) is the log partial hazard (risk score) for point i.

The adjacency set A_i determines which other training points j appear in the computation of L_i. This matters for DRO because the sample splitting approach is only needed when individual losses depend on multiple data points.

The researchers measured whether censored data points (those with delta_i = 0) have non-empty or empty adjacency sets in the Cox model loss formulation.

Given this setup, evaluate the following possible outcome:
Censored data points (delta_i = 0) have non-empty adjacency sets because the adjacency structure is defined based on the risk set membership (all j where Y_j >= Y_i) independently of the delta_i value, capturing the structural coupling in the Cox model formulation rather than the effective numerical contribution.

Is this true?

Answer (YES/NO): NO